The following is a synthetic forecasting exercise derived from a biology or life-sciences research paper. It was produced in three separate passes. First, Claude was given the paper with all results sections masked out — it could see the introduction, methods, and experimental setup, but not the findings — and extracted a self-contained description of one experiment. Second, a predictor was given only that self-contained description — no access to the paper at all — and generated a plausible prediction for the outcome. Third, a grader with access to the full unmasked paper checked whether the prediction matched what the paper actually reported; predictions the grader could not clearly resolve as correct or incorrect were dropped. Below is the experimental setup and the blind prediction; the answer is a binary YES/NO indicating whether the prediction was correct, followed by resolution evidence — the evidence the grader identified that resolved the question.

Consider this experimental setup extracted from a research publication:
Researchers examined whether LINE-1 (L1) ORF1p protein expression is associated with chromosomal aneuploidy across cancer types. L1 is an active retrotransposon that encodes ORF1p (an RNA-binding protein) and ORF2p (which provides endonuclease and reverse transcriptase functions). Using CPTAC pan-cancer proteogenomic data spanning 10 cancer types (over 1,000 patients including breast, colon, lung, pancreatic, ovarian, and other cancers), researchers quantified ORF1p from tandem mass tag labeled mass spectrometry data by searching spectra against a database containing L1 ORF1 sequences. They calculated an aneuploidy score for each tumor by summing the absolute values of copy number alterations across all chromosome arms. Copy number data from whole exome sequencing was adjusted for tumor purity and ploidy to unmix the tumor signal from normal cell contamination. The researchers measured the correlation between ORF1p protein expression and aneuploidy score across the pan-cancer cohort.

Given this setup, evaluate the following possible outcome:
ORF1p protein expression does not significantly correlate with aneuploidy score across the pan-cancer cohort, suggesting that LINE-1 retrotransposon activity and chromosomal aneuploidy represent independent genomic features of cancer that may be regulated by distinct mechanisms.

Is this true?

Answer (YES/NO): NO